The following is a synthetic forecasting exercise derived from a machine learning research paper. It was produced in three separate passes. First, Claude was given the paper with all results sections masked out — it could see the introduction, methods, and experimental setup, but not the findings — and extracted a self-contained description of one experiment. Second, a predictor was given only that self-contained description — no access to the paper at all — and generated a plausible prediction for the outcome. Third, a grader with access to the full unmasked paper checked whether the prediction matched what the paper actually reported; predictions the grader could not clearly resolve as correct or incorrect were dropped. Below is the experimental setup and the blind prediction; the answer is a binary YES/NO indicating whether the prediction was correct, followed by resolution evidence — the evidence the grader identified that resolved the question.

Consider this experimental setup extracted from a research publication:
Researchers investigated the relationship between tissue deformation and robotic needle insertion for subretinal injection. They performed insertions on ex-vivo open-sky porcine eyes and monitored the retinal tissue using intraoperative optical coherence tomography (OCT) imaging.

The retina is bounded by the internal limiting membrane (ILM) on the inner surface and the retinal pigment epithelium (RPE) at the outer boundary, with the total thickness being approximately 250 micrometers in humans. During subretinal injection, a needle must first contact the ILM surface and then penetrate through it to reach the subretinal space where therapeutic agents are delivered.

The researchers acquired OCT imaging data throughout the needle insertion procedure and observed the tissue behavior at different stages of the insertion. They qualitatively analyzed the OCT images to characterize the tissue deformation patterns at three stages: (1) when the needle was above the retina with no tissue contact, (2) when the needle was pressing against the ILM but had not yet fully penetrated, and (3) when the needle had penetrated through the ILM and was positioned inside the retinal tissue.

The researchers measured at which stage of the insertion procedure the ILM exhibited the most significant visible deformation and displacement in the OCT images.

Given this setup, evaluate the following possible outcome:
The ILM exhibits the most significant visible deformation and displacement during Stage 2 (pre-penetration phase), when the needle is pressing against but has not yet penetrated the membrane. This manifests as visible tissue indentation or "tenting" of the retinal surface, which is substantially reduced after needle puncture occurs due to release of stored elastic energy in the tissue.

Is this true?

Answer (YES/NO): YES